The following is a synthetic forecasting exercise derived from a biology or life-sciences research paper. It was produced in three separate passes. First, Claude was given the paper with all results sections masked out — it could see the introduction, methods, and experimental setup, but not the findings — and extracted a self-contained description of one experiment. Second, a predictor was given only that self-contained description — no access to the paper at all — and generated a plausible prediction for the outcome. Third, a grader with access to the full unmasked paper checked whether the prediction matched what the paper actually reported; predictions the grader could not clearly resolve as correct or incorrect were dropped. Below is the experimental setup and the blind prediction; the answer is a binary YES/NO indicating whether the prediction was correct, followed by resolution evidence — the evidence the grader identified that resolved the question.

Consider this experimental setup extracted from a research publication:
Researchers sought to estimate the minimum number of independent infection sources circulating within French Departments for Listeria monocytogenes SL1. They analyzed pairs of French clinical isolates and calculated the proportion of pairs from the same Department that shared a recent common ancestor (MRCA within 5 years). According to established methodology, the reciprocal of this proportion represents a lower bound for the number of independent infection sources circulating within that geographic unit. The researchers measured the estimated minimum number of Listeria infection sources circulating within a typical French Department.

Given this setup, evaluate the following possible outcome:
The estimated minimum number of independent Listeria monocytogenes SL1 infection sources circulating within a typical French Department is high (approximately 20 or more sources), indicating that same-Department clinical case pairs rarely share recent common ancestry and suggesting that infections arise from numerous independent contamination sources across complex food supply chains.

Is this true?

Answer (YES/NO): YES